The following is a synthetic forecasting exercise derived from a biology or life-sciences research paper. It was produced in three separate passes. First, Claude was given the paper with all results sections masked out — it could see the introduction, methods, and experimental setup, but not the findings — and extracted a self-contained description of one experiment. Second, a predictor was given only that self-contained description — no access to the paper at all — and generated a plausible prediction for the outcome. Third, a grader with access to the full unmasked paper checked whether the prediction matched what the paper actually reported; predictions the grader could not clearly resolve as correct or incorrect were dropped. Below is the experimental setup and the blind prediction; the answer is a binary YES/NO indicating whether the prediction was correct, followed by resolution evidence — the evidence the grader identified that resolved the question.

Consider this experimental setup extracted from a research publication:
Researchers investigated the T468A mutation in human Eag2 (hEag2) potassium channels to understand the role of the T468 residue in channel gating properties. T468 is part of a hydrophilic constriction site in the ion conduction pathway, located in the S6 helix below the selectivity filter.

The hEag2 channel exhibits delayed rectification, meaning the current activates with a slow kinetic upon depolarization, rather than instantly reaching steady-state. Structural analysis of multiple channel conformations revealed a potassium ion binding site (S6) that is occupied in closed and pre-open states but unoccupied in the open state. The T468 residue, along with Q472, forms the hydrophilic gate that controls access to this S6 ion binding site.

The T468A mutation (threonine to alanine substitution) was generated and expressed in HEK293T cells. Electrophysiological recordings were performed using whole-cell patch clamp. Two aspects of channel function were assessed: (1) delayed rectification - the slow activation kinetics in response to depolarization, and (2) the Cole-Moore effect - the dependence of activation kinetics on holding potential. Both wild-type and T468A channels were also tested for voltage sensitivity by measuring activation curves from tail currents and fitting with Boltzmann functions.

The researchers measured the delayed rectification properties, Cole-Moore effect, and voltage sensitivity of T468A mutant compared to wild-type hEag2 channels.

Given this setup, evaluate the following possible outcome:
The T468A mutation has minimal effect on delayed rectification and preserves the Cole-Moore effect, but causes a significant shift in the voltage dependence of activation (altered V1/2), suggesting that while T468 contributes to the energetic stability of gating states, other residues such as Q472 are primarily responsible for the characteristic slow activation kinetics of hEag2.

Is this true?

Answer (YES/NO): NO